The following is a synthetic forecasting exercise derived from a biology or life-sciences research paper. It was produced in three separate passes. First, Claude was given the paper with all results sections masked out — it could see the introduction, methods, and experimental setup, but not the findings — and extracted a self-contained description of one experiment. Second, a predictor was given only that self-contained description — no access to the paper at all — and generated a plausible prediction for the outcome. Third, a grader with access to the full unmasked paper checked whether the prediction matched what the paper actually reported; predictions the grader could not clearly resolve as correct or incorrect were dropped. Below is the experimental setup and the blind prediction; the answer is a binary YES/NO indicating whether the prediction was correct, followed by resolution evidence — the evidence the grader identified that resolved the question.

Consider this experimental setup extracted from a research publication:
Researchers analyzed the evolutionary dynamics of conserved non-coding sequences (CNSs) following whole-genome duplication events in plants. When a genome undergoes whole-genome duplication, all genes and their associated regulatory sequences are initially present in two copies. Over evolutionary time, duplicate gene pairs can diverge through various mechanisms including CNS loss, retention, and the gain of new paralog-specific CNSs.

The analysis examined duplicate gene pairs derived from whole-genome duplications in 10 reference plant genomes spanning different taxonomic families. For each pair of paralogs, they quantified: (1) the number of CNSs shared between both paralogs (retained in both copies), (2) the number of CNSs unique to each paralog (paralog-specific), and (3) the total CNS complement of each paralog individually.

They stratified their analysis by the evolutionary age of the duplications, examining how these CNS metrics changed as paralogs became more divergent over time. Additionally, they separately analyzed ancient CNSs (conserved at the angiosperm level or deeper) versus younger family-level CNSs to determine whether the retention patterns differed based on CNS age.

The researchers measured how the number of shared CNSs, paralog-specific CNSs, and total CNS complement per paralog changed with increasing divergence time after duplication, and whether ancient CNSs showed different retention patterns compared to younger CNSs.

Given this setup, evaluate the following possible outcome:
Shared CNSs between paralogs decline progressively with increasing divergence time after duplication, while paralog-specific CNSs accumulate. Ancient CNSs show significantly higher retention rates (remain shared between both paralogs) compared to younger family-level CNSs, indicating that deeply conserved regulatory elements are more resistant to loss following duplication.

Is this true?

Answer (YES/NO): YES